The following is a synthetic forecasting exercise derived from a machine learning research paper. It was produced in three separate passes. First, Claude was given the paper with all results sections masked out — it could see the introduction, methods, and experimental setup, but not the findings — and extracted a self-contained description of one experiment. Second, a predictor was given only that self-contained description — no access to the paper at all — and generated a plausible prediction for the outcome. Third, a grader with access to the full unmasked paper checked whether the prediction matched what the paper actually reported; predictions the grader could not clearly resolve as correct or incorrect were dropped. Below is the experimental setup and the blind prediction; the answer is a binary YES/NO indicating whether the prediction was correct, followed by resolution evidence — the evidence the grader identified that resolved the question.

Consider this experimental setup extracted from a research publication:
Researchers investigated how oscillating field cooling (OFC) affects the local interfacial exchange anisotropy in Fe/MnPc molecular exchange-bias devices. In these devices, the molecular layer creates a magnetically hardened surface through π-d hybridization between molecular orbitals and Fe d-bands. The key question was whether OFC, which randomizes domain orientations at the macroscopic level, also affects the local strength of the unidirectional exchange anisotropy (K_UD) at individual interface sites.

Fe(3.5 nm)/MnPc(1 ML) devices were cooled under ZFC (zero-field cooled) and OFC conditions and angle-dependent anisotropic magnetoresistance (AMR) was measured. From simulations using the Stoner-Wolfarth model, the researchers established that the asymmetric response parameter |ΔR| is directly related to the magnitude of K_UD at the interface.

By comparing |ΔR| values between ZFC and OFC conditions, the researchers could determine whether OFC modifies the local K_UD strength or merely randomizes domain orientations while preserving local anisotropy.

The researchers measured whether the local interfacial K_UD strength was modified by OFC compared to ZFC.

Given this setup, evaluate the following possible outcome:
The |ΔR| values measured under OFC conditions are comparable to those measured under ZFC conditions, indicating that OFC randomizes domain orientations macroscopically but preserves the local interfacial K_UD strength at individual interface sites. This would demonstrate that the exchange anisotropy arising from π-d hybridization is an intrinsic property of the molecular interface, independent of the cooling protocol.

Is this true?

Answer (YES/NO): YES